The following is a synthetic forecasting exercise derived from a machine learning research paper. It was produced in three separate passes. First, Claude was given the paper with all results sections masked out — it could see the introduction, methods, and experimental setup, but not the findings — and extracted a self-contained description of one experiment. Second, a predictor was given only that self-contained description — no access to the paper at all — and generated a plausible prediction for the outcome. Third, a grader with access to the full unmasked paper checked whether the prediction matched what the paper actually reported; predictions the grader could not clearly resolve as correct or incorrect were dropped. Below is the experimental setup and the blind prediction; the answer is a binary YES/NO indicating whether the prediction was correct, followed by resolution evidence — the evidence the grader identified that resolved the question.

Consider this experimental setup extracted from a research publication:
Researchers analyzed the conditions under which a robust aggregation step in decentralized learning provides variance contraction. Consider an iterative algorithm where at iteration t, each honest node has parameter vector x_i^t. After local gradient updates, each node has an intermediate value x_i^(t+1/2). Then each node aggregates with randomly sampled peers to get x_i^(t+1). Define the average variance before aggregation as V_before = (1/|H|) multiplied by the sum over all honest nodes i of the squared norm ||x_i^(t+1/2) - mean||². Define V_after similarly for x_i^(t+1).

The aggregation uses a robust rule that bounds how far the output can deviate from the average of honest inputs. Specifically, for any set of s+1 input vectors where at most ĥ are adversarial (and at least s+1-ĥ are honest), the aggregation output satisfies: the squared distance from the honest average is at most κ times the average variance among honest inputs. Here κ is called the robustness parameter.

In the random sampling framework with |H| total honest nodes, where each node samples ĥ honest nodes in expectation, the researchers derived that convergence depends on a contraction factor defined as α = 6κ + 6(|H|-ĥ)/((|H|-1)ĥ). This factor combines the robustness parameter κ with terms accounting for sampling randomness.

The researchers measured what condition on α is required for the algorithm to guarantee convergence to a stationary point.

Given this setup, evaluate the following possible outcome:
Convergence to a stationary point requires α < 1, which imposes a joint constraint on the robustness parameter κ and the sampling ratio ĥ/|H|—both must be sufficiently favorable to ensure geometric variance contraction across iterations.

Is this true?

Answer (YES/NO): YES